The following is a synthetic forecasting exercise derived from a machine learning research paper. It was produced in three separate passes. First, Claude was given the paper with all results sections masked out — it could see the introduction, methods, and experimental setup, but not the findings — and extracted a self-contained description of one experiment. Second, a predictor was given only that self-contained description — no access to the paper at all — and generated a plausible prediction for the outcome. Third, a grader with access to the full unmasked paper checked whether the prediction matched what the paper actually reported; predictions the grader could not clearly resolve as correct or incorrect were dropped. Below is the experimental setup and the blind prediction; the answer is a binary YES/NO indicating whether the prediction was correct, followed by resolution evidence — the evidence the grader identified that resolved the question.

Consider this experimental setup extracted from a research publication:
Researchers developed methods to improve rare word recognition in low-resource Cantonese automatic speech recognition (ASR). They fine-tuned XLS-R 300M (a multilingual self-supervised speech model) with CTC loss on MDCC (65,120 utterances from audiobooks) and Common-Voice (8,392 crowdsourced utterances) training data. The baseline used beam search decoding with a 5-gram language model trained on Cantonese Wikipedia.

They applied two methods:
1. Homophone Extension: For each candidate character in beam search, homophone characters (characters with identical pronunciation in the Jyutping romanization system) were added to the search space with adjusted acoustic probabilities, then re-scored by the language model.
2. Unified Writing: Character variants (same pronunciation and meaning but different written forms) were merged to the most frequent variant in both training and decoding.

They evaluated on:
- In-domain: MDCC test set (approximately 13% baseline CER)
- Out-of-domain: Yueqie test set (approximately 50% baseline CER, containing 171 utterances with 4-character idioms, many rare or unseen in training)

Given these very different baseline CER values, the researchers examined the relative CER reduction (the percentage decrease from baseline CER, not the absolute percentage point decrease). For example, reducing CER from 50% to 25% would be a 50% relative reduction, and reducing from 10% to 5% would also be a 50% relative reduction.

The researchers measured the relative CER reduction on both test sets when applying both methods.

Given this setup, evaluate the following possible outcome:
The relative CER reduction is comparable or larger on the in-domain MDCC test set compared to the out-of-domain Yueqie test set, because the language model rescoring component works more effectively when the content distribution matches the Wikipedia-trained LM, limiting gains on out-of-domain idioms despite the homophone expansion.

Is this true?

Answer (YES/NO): YES